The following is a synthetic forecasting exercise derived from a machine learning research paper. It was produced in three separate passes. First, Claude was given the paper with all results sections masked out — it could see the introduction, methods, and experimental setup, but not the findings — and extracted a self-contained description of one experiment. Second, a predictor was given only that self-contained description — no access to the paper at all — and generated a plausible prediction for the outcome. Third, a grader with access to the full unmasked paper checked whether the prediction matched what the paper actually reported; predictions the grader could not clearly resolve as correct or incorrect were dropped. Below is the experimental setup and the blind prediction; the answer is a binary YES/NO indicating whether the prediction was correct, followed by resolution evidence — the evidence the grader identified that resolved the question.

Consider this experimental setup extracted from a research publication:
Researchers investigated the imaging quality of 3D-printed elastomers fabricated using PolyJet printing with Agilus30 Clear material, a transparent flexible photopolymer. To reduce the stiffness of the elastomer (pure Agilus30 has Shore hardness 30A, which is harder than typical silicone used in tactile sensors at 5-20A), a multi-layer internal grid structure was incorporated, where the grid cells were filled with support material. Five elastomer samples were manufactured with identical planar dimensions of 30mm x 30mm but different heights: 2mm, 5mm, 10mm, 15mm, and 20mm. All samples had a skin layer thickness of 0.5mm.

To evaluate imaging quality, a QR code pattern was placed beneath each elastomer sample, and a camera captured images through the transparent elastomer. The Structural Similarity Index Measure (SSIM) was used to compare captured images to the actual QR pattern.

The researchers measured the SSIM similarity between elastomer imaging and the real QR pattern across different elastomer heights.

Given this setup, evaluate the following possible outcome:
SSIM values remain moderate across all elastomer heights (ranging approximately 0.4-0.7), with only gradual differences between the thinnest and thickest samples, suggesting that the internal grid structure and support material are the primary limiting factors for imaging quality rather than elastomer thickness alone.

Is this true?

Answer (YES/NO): NO